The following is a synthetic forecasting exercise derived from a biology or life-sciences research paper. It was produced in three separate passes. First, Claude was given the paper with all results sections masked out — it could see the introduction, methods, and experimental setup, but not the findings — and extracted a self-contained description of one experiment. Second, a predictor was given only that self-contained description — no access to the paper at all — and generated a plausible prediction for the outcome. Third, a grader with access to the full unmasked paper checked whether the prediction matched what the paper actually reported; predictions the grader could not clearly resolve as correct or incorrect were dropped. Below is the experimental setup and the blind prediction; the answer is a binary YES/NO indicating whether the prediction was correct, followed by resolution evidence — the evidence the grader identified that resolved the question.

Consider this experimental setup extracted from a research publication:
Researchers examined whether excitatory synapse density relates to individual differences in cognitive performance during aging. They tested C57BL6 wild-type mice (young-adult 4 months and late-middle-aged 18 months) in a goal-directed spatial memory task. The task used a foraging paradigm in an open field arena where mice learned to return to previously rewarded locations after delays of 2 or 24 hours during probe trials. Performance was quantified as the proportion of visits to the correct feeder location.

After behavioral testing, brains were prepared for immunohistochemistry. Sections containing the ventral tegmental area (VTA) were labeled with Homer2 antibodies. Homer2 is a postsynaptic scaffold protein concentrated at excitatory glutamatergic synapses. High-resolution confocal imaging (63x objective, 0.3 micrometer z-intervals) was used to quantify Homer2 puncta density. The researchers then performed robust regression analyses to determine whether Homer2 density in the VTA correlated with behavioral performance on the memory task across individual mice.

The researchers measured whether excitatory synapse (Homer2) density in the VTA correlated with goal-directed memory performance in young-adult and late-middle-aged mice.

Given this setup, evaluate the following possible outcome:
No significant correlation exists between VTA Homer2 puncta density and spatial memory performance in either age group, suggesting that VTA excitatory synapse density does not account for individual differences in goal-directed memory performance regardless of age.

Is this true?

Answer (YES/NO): NO